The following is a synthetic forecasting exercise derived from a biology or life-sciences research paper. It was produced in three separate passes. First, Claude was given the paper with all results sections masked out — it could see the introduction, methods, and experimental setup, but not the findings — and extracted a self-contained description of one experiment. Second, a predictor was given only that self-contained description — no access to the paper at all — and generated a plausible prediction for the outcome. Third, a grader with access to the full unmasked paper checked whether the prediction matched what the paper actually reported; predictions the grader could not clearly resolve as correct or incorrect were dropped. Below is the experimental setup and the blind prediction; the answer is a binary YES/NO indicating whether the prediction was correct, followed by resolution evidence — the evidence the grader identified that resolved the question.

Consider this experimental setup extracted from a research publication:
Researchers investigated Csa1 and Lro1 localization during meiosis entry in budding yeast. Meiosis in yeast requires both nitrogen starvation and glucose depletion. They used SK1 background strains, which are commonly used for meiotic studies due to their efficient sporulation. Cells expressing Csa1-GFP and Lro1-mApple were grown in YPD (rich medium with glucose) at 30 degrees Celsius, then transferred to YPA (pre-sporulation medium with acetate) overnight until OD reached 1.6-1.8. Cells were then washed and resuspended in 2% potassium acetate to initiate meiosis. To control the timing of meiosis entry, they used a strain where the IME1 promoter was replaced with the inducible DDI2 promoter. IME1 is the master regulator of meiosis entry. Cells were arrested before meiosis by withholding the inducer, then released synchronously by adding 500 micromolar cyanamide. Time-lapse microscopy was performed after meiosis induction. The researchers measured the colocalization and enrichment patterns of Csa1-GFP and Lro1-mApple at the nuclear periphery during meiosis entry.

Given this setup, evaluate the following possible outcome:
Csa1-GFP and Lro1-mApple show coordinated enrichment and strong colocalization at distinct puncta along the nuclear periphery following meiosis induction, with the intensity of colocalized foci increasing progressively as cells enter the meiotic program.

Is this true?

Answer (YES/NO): NO